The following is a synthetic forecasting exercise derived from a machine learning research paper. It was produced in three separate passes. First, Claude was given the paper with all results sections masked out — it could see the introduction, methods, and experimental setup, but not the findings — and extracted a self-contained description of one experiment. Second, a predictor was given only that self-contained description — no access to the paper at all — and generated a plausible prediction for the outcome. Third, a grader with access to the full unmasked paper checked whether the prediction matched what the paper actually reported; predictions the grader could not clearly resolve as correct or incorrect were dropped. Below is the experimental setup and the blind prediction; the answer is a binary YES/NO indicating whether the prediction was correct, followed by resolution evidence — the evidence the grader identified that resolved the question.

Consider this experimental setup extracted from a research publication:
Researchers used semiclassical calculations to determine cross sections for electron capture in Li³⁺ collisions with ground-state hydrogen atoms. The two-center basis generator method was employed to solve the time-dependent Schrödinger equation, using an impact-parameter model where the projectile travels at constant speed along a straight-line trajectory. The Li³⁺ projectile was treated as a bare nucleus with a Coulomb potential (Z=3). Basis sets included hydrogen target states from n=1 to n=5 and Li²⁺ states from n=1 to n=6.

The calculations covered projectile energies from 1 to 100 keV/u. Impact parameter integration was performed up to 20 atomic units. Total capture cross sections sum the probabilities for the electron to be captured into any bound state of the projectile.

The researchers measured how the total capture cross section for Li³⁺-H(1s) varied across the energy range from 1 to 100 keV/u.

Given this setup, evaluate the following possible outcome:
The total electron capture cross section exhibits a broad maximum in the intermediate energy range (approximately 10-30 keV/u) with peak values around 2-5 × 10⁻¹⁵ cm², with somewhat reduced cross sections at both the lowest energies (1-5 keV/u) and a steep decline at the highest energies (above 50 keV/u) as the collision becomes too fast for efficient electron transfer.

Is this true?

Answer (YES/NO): YES